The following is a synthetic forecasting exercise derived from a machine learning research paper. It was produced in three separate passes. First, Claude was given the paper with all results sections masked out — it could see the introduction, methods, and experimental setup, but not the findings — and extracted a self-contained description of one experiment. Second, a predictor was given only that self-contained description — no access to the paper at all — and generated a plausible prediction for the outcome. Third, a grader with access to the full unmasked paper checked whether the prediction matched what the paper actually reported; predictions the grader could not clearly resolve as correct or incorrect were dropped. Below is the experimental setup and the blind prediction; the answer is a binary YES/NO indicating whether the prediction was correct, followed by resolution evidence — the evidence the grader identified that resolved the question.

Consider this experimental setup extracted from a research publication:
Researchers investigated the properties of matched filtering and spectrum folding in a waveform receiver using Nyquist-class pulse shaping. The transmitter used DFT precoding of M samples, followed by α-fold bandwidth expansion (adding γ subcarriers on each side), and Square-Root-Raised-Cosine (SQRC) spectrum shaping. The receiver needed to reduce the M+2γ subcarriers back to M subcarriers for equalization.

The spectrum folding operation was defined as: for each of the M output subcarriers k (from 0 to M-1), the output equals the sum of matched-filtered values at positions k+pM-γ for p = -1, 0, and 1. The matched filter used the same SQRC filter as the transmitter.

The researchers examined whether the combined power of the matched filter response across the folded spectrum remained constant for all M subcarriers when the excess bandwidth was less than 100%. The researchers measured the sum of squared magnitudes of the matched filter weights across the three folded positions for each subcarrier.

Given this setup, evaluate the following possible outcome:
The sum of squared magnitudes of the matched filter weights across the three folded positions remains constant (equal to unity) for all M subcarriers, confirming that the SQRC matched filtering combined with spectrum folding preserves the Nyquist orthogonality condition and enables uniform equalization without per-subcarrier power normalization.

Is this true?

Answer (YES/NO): YES